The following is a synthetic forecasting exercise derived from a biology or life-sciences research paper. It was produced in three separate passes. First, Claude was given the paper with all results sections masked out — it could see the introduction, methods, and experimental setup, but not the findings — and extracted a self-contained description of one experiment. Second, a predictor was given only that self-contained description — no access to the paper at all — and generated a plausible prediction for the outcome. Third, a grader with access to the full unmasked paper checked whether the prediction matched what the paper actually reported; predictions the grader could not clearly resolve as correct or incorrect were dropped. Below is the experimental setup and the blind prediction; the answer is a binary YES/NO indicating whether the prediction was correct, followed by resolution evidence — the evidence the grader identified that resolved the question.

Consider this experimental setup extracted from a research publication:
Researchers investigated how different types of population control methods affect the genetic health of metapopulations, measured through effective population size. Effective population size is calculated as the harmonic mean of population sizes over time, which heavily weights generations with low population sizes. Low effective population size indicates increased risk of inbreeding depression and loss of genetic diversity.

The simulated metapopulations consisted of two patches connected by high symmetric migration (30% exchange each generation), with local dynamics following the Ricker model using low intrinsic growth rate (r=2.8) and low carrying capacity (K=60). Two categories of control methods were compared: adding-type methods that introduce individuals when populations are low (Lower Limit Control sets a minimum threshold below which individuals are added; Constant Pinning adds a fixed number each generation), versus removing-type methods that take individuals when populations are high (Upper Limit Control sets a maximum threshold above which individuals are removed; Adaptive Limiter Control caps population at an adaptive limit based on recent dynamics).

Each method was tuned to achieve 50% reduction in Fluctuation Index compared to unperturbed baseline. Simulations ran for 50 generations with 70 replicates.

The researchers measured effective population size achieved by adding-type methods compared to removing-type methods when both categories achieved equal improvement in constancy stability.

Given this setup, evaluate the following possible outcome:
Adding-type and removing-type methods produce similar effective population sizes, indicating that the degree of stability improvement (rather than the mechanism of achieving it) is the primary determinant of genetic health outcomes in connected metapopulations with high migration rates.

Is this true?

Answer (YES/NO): NO